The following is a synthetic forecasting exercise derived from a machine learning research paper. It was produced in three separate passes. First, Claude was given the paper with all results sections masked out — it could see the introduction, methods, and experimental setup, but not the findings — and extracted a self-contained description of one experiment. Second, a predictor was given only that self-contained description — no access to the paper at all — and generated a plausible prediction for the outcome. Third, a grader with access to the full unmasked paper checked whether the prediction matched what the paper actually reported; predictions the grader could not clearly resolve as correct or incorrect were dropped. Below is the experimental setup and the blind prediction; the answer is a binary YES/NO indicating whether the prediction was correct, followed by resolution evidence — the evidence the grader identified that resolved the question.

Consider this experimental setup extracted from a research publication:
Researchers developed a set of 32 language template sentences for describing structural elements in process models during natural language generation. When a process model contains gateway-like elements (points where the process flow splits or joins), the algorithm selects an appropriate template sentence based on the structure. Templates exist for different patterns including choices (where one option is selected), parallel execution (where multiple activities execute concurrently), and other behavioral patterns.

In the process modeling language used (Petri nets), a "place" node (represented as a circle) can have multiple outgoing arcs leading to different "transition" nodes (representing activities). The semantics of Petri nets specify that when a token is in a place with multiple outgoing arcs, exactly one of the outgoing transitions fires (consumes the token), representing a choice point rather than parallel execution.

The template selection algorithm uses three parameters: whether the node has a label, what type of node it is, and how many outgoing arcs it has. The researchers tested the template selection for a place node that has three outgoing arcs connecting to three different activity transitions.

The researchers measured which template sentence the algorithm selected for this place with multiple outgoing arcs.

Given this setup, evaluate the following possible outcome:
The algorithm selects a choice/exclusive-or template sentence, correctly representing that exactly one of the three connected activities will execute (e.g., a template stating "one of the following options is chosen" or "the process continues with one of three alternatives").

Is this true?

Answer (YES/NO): YES